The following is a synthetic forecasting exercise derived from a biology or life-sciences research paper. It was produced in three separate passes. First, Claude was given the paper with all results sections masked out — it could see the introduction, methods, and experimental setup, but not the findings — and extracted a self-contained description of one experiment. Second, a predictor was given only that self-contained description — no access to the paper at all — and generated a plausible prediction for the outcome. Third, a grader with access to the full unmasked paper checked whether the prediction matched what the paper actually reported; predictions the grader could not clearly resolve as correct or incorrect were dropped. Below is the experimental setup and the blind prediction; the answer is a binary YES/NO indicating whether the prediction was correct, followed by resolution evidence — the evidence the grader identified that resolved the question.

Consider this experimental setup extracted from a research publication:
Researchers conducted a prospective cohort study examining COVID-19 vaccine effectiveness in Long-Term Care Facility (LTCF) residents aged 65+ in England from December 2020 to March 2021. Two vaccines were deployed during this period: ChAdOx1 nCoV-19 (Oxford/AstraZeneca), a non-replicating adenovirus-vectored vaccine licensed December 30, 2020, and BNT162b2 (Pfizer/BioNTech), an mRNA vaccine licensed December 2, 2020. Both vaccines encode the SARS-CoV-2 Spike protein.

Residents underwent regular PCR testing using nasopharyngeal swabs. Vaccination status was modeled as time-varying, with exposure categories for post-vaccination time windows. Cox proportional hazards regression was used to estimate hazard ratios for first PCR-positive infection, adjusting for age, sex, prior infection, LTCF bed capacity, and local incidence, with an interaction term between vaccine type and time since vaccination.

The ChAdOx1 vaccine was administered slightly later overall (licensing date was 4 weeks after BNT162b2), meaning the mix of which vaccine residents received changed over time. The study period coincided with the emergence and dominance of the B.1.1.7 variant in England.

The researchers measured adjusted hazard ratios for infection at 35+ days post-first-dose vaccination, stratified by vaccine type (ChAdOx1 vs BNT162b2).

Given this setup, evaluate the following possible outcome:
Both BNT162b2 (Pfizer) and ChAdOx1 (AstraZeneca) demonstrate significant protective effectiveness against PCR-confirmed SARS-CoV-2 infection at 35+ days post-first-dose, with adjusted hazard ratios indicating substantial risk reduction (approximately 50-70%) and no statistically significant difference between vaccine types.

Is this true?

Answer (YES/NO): YES